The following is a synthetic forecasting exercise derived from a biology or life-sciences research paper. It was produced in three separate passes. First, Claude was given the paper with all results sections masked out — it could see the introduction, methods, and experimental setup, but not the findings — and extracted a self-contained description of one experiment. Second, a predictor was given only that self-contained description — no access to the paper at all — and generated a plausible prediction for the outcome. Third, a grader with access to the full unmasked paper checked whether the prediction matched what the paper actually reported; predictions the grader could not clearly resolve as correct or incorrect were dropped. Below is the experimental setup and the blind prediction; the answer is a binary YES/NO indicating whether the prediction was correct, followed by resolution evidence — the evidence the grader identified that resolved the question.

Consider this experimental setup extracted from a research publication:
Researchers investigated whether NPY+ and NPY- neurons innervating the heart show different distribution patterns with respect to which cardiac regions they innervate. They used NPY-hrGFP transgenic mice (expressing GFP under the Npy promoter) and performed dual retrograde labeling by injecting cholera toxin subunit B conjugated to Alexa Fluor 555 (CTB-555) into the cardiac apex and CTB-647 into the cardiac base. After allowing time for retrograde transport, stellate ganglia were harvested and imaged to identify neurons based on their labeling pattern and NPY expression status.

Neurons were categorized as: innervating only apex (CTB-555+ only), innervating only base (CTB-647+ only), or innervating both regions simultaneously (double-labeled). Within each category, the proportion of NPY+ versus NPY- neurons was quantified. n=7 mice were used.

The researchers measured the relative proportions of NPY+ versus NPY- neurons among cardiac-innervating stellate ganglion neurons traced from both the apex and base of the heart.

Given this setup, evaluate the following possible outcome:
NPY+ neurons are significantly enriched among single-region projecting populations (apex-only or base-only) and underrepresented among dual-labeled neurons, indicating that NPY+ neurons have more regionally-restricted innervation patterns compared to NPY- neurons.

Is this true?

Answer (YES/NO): NO